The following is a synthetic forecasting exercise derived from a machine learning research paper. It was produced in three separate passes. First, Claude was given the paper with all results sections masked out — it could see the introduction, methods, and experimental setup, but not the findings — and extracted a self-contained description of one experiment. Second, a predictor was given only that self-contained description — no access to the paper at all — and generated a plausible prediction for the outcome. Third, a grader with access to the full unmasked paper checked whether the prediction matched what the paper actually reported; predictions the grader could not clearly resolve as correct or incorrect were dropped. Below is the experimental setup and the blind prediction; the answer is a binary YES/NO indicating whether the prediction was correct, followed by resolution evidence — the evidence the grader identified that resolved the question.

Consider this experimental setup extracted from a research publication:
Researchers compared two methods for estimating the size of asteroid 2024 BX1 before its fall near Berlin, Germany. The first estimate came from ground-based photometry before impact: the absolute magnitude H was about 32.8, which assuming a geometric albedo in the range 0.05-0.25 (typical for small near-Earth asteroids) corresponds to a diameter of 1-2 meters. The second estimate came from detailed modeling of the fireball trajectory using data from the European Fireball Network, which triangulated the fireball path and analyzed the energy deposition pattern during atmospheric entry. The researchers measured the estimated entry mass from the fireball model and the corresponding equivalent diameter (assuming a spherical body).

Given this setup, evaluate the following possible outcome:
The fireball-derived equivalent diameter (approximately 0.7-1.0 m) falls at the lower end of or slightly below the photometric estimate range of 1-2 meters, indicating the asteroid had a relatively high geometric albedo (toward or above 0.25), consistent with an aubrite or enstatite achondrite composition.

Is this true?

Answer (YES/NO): NO